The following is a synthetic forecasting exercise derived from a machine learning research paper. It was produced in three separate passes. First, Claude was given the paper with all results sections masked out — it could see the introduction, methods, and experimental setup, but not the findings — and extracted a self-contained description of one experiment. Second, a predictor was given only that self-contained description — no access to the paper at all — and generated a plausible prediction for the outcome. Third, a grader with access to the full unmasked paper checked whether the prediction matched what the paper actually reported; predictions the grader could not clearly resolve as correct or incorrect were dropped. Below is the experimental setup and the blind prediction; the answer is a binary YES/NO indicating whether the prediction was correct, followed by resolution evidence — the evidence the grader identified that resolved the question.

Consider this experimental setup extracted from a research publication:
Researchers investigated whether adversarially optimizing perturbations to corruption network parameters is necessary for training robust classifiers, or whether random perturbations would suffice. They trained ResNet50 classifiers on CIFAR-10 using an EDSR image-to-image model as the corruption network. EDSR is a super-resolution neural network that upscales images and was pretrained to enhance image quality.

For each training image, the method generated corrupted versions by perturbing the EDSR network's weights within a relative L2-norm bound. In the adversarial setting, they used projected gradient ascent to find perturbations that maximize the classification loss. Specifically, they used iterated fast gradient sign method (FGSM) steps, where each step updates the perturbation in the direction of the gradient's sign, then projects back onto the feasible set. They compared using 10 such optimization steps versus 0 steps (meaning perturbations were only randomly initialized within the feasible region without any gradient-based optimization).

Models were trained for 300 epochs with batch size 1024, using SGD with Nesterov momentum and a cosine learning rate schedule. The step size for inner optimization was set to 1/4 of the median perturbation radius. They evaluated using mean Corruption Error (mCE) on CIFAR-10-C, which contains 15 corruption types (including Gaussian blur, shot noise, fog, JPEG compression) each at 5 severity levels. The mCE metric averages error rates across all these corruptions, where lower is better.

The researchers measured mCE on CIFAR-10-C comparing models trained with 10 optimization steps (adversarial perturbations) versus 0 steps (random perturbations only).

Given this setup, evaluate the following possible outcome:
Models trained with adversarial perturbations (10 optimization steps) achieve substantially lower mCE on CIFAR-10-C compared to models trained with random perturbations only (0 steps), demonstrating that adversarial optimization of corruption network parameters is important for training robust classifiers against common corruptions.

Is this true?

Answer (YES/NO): YES